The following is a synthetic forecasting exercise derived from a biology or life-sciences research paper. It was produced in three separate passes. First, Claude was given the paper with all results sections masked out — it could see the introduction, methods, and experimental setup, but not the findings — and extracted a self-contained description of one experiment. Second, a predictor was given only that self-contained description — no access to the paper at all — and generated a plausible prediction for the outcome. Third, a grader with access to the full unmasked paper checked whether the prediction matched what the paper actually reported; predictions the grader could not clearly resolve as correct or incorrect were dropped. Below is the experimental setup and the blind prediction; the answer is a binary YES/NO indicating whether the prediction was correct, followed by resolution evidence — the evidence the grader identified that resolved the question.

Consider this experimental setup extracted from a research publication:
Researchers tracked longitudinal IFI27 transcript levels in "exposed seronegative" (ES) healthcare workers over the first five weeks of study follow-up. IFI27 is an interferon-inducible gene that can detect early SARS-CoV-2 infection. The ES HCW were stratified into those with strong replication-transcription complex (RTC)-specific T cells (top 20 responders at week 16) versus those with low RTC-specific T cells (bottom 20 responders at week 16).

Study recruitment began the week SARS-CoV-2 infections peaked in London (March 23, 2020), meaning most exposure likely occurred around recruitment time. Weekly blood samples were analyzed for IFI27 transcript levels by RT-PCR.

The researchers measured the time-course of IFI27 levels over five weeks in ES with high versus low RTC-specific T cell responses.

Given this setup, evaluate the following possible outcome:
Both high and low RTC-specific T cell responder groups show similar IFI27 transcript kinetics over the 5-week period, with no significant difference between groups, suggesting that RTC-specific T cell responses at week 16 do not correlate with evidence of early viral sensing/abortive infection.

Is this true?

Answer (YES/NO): NO